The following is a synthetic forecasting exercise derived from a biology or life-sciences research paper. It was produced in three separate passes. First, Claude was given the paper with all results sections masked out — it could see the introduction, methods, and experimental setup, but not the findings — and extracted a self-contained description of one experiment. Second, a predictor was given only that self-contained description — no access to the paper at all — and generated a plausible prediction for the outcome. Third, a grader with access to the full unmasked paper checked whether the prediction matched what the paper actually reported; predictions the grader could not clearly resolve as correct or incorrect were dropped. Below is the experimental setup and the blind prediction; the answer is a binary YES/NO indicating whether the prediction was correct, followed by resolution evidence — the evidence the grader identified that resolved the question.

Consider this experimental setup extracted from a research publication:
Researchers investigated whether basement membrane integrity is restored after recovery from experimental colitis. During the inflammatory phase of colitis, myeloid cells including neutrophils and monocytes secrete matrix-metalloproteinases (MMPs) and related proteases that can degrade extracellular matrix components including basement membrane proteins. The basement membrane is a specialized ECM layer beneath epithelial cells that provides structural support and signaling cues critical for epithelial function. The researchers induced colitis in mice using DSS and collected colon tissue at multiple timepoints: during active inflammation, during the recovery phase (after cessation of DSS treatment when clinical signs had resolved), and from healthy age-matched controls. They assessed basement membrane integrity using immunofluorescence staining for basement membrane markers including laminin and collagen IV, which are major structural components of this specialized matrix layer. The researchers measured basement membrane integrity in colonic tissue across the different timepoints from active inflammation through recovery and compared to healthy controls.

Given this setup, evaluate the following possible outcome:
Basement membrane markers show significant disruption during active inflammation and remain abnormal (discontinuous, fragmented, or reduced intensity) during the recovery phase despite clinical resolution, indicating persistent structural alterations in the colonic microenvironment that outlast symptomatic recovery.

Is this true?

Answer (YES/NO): YES